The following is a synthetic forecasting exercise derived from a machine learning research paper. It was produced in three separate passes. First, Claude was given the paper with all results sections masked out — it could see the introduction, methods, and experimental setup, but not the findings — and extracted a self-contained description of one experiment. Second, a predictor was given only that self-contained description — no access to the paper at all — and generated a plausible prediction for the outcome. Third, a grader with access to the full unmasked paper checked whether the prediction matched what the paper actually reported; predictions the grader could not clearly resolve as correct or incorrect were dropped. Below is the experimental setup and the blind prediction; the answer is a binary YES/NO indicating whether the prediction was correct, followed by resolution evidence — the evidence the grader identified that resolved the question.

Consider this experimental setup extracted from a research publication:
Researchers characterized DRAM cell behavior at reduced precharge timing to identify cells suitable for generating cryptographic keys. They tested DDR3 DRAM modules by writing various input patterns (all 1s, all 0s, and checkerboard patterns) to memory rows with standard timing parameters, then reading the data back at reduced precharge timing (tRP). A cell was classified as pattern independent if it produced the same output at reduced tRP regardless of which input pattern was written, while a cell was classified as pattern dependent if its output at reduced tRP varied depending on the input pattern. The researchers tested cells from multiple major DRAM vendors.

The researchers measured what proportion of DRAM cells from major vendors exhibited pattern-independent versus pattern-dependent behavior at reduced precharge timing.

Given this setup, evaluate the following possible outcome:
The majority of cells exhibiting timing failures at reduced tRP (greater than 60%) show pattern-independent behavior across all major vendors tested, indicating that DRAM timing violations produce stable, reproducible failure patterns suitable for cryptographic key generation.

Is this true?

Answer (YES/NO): NO